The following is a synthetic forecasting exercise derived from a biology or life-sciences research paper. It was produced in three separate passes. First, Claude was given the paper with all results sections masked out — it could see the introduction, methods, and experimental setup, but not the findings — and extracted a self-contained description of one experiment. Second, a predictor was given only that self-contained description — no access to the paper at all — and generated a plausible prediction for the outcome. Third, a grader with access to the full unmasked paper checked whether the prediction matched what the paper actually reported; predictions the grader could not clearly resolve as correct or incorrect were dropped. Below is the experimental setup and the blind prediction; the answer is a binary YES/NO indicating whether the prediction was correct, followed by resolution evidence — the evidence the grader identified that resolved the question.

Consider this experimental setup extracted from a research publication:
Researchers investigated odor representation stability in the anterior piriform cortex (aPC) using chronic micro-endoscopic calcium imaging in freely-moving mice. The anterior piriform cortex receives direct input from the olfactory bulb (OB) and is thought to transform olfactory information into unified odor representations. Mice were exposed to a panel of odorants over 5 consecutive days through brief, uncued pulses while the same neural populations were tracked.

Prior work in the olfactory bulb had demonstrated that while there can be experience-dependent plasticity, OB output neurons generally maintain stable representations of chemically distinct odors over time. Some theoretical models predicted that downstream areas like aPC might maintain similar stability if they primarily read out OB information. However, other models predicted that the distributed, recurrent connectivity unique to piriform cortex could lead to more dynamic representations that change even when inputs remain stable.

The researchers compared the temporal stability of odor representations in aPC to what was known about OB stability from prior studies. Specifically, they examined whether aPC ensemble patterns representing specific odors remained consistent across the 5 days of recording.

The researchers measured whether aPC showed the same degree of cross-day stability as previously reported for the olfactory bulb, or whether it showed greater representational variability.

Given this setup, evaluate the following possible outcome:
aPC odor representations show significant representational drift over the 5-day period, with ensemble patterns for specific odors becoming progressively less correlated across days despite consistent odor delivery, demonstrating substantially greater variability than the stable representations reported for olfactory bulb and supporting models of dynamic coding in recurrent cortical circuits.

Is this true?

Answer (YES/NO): YES